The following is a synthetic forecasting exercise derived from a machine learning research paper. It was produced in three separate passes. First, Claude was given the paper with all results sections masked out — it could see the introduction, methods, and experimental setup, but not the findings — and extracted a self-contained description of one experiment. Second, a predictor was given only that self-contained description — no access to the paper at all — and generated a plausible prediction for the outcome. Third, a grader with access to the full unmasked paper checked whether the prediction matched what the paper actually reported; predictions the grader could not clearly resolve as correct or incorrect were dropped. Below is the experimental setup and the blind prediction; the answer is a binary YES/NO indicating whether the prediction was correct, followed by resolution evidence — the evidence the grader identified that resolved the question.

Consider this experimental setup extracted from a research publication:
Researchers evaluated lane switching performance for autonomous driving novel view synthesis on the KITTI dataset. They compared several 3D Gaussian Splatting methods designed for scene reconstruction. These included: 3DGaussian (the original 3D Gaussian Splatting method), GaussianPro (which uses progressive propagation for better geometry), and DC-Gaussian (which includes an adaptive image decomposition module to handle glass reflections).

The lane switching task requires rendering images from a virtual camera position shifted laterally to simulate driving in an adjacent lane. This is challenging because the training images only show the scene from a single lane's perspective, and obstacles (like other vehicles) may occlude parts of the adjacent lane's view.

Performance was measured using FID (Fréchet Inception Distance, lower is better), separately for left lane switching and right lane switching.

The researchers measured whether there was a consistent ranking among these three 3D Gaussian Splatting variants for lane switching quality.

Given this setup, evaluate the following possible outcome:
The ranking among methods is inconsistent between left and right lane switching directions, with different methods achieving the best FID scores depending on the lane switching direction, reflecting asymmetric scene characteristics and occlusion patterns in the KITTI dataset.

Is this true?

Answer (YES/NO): YES